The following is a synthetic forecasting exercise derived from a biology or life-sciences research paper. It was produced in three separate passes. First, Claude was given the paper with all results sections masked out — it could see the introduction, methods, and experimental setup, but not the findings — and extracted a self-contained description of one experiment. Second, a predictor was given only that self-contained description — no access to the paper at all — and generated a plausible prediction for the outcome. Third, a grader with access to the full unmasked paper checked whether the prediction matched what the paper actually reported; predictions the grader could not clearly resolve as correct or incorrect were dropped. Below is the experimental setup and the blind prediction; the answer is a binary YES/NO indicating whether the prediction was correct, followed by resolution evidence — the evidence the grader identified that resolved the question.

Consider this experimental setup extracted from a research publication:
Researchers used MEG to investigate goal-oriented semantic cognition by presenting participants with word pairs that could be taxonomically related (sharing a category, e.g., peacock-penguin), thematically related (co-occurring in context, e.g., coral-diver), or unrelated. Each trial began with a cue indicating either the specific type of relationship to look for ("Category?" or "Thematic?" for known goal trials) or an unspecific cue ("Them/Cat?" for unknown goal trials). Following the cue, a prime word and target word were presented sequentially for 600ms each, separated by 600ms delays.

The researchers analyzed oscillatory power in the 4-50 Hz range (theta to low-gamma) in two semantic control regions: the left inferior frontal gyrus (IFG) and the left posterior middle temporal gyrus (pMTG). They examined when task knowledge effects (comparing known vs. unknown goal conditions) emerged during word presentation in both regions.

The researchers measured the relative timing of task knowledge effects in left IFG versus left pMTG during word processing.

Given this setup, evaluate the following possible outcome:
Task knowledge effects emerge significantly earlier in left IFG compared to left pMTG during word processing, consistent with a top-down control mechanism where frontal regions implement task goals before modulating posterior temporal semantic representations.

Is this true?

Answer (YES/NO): YES